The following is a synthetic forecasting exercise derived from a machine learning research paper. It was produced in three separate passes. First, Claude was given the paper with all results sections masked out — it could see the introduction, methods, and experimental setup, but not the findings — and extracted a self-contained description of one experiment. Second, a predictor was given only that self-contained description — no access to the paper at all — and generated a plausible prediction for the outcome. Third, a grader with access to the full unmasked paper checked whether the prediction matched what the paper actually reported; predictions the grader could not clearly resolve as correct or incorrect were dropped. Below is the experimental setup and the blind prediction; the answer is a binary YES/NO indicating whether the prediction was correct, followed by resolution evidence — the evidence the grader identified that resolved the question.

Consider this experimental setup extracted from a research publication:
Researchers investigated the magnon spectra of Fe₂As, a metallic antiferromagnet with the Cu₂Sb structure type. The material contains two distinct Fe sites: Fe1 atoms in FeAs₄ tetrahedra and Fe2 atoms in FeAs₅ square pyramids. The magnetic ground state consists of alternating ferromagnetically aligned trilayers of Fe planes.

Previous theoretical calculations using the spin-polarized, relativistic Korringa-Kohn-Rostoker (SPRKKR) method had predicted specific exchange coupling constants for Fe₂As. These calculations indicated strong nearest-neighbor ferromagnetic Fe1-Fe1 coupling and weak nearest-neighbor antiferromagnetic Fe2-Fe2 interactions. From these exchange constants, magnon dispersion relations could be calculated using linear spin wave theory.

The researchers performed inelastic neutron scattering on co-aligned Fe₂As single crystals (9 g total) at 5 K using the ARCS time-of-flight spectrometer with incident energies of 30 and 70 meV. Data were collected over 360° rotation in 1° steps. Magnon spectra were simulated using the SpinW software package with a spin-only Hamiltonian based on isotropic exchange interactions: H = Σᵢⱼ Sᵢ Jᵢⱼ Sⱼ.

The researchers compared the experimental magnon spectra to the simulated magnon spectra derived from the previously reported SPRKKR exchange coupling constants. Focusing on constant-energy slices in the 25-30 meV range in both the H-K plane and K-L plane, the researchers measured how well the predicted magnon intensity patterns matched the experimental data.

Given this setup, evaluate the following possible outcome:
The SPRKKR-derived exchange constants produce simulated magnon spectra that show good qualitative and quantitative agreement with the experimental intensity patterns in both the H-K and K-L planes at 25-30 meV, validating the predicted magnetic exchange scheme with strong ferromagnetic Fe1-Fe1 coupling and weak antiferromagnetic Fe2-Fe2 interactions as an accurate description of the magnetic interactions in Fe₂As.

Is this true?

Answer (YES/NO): NO